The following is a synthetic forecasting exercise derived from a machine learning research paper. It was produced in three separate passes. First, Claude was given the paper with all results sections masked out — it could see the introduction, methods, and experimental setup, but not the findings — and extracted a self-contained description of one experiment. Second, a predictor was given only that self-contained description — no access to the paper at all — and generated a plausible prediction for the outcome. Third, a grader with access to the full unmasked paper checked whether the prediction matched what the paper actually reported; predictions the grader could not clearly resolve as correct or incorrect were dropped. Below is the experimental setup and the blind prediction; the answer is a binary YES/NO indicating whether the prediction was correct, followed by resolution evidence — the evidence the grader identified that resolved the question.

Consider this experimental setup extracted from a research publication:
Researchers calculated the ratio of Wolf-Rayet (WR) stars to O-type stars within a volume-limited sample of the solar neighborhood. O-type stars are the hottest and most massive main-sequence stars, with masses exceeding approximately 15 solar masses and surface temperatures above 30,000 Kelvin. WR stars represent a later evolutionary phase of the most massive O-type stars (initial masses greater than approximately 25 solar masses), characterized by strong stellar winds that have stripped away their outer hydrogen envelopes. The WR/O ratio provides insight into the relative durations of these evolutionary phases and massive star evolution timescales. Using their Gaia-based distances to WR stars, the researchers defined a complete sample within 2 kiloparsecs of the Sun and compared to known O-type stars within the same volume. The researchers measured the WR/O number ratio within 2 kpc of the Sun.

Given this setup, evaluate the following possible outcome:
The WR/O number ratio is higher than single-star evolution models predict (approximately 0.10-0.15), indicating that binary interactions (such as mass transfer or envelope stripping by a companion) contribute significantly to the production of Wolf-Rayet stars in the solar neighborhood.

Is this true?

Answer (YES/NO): NO